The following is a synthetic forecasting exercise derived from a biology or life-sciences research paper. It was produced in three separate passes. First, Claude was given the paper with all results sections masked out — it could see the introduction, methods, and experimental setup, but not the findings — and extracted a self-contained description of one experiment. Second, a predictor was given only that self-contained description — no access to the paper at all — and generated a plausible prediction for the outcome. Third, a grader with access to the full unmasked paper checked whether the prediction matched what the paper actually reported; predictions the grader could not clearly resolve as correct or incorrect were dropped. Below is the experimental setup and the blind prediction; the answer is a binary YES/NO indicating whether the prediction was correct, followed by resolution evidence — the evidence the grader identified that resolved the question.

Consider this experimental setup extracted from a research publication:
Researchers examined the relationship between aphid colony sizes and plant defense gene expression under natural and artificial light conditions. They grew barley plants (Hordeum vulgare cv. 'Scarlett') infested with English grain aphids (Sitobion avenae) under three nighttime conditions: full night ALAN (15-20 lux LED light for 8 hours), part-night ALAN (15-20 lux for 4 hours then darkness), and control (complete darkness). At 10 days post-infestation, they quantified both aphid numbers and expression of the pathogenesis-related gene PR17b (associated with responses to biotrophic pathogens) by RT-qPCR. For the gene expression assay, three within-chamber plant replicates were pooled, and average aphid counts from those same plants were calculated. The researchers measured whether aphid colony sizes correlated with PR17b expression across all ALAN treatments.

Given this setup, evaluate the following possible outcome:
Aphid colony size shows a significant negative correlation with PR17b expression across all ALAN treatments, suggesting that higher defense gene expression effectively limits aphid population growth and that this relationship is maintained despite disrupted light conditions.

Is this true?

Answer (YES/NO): NO